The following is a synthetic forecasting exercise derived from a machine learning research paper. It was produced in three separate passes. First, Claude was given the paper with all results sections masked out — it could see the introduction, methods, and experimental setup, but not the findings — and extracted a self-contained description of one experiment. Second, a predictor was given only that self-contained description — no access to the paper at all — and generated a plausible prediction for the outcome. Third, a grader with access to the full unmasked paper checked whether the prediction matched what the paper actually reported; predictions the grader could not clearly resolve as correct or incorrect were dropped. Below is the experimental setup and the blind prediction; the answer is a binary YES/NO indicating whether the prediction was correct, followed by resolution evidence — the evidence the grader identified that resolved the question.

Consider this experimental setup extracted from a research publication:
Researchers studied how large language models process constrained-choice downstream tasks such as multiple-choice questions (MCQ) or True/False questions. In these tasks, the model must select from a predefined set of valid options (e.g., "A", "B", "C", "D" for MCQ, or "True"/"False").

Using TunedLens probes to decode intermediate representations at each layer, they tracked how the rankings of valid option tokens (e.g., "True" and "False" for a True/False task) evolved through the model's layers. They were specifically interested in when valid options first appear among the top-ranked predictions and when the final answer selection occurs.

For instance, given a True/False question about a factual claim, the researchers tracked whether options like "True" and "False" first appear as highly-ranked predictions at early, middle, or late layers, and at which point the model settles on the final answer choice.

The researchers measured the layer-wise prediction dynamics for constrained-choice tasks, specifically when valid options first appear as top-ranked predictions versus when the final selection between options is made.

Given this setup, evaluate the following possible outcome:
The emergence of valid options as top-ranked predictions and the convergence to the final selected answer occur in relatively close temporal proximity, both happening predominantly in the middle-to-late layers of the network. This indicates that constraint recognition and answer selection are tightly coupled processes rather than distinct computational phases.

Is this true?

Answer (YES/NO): NO